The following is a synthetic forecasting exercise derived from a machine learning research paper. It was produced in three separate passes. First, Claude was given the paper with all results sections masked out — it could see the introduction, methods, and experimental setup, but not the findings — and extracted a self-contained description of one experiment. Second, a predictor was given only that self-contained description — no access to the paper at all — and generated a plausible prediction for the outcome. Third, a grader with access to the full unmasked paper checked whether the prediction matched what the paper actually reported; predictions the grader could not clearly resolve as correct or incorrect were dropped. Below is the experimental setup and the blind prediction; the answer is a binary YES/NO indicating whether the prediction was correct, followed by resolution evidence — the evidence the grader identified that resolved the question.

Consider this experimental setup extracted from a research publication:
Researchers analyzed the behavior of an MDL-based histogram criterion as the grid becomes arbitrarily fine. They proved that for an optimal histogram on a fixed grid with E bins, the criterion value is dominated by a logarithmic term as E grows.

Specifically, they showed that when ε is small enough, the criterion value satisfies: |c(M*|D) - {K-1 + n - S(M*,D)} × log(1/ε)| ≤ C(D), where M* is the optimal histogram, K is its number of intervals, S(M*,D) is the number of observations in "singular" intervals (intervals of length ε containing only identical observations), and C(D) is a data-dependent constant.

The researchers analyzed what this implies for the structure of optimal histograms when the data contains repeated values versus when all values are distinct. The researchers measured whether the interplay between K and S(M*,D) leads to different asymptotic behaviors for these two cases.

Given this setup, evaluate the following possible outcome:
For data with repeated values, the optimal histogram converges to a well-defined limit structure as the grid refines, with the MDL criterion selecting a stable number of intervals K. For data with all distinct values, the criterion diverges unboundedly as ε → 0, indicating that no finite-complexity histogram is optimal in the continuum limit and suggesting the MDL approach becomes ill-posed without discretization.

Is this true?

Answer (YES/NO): NO